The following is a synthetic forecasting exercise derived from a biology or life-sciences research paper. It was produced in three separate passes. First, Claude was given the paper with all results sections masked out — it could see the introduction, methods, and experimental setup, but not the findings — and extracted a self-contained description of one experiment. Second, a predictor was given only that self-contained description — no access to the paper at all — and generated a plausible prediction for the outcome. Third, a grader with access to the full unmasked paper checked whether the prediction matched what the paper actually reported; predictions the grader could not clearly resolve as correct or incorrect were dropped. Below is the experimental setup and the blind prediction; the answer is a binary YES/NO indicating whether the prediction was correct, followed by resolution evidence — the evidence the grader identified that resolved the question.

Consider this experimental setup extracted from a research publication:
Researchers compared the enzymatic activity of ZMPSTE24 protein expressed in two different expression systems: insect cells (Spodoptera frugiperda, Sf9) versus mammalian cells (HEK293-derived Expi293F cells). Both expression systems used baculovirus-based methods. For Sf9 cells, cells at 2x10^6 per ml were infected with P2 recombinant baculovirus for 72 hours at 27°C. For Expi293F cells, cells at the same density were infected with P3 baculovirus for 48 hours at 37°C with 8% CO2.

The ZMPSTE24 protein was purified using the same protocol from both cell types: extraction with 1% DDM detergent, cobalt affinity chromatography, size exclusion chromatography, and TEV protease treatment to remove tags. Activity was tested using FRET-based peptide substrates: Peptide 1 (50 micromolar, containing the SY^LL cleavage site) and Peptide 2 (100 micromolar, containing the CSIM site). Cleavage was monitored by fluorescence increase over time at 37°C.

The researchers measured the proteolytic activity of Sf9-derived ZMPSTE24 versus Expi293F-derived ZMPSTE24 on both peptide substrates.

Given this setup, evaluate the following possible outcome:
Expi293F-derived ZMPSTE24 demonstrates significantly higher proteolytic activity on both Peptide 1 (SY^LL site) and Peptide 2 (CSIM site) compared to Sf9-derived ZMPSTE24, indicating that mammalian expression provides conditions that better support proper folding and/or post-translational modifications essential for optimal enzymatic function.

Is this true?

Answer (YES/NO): NO